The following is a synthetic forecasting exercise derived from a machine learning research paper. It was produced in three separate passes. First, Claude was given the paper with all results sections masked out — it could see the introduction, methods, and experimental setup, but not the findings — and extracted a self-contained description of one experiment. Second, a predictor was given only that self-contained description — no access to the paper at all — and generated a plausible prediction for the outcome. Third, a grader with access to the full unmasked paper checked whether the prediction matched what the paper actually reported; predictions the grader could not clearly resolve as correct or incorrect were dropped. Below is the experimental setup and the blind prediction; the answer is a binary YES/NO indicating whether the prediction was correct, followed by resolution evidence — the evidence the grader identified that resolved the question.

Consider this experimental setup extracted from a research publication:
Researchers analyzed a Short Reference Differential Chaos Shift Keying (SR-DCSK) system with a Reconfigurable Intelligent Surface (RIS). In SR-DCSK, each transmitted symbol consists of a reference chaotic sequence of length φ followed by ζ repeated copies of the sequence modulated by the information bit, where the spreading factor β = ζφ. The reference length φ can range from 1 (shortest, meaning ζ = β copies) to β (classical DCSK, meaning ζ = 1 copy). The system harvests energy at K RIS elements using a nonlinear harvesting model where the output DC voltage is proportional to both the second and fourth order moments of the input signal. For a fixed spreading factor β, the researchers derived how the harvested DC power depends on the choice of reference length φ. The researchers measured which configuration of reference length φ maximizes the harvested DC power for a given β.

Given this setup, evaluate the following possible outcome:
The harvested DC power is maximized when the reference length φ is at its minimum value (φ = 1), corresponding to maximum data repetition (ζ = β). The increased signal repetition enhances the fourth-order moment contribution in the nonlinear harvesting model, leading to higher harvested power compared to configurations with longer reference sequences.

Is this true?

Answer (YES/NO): YES